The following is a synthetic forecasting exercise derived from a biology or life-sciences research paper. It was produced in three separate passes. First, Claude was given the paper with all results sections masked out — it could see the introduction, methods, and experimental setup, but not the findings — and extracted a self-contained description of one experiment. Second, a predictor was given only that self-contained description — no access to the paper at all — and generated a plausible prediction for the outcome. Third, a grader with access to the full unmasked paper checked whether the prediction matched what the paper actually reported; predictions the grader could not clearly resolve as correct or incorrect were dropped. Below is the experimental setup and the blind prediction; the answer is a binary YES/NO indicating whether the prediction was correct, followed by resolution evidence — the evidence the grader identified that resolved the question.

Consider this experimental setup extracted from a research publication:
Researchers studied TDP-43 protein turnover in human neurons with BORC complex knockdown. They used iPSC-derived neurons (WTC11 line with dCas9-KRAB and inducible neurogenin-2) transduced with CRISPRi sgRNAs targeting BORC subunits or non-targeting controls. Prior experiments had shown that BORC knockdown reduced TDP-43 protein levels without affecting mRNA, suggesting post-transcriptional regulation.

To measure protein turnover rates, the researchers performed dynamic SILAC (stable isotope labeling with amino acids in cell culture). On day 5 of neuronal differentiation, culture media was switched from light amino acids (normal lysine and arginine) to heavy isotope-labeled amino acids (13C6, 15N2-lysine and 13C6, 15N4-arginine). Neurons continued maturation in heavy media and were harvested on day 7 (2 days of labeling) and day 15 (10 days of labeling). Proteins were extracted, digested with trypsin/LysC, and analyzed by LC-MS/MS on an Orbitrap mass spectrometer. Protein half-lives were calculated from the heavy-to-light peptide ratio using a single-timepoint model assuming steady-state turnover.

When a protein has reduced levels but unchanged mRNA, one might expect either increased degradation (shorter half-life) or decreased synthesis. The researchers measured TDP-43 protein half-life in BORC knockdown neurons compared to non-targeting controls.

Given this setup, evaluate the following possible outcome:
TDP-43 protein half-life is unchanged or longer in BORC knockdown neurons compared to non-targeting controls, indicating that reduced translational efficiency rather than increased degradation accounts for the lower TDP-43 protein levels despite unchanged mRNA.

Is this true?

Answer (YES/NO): YES